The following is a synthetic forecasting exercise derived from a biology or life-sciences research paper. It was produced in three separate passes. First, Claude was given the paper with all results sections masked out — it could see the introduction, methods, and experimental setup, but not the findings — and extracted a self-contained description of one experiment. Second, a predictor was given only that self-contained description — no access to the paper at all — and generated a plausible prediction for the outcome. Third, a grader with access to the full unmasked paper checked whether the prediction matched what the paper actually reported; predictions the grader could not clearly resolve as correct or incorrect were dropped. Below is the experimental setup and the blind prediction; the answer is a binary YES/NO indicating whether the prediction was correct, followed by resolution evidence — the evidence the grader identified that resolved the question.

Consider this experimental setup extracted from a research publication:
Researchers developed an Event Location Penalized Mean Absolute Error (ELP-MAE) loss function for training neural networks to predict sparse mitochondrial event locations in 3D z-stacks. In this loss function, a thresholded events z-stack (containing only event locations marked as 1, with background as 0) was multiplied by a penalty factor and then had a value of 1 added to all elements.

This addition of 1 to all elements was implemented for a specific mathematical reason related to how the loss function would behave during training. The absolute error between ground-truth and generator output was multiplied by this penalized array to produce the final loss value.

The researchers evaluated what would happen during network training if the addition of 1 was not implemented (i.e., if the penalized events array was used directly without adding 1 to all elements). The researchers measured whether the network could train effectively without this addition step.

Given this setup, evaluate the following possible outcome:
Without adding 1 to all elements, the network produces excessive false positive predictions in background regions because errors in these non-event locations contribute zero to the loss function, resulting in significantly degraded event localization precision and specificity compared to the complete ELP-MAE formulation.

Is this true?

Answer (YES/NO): NO